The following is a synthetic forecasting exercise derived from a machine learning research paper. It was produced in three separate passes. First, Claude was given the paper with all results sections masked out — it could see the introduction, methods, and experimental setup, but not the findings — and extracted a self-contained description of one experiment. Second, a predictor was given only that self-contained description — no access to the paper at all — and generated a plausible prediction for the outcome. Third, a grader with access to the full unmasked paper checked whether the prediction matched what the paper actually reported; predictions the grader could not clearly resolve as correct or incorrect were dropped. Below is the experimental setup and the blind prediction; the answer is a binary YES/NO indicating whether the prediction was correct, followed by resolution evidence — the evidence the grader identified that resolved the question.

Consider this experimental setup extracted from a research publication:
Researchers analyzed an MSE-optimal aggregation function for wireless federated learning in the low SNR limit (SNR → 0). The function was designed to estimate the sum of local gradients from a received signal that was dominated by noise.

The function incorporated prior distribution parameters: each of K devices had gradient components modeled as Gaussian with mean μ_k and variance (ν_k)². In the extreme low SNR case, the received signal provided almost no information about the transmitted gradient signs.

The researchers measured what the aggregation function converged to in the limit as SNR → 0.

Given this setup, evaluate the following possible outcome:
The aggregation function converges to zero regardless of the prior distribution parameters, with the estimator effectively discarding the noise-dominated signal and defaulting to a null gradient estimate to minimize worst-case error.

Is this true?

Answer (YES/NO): NO